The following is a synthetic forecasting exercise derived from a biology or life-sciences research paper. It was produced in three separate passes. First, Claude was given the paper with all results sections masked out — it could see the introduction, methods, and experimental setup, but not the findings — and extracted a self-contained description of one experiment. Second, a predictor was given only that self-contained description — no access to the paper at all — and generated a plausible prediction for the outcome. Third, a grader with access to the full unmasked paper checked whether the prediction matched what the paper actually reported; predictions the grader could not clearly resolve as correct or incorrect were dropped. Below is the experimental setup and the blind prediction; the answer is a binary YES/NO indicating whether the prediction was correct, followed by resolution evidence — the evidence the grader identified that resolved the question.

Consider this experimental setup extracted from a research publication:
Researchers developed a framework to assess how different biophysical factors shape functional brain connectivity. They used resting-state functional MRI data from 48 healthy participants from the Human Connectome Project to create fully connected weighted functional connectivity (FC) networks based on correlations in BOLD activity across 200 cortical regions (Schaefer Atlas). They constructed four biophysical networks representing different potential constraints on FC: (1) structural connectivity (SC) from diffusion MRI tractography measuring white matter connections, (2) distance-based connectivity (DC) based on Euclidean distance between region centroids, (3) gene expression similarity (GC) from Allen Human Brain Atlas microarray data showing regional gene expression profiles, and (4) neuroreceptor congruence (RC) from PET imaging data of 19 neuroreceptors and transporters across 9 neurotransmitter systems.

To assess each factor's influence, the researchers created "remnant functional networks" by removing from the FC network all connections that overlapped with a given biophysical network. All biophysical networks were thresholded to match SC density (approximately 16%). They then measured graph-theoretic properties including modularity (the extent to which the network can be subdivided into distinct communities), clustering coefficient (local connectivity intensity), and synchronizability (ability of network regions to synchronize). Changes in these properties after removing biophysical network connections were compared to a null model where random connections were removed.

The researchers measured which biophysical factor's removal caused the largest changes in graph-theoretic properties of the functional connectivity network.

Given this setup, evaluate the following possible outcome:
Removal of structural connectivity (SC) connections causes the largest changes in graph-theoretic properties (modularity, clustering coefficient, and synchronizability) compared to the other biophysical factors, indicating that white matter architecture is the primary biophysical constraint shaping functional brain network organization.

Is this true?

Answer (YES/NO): NO